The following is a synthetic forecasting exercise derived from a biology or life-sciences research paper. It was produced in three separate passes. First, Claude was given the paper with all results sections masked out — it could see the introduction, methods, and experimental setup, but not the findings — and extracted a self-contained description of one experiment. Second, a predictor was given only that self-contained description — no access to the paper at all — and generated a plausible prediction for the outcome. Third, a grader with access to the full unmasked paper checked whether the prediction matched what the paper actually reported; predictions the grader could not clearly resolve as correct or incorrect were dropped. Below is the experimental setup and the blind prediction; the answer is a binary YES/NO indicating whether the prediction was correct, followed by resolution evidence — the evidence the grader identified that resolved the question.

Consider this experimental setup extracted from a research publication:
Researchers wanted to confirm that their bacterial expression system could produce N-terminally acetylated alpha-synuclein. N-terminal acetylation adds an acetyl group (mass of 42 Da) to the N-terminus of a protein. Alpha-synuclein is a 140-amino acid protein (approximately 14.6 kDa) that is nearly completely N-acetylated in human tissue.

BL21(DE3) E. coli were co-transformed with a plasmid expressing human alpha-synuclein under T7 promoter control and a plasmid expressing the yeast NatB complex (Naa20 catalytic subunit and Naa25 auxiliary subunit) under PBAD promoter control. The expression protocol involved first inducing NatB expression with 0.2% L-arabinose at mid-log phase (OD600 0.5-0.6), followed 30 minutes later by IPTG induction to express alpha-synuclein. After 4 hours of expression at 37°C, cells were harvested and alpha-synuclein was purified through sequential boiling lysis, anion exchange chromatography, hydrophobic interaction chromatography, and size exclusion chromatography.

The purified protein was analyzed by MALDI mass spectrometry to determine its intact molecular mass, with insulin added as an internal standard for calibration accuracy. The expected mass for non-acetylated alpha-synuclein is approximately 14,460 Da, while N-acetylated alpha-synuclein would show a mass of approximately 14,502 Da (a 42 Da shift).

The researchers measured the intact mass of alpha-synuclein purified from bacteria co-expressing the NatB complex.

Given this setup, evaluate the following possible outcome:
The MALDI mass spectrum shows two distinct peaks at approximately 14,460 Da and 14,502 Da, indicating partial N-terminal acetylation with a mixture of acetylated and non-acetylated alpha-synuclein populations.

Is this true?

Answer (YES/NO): NO